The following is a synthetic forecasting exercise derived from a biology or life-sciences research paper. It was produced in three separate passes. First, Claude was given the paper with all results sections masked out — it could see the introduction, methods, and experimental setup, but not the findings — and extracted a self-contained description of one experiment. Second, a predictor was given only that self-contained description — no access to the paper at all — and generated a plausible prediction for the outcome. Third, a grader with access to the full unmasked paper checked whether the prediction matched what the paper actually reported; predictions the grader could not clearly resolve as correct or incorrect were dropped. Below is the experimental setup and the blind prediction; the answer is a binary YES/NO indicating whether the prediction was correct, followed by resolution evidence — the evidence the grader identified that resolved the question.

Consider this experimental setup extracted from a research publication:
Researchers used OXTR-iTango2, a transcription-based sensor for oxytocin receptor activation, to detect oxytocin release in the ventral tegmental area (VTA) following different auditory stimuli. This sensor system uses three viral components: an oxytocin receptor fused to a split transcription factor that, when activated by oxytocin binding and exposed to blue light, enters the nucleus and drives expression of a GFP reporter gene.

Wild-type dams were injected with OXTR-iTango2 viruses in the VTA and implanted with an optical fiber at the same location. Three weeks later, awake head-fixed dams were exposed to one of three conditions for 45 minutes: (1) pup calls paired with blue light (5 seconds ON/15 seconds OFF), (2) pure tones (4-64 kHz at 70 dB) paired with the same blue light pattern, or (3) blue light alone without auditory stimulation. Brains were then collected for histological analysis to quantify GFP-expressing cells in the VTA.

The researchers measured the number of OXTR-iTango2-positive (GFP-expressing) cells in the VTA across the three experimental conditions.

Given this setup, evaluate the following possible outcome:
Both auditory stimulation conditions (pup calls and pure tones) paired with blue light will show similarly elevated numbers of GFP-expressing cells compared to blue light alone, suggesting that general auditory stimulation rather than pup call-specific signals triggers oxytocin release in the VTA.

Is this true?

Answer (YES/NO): NO